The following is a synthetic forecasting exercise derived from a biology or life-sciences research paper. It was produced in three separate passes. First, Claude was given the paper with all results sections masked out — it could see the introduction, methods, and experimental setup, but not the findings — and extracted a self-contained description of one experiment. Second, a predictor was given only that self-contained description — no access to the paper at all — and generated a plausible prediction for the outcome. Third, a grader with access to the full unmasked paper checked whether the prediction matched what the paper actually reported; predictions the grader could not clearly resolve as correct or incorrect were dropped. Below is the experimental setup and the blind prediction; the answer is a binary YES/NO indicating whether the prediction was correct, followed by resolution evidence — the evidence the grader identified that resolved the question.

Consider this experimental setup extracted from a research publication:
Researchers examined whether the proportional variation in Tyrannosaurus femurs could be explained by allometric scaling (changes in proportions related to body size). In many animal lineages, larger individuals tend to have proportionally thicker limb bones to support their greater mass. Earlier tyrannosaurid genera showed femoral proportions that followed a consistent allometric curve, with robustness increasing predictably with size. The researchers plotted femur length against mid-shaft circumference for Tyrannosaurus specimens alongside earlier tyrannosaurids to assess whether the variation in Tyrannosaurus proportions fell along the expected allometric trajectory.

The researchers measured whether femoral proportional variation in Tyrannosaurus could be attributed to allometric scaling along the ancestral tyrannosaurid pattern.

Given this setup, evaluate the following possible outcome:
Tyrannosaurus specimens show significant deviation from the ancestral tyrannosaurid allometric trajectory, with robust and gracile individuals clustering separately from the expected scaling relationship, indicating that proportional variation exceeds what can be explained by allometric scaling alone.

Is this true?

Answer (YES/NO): YES